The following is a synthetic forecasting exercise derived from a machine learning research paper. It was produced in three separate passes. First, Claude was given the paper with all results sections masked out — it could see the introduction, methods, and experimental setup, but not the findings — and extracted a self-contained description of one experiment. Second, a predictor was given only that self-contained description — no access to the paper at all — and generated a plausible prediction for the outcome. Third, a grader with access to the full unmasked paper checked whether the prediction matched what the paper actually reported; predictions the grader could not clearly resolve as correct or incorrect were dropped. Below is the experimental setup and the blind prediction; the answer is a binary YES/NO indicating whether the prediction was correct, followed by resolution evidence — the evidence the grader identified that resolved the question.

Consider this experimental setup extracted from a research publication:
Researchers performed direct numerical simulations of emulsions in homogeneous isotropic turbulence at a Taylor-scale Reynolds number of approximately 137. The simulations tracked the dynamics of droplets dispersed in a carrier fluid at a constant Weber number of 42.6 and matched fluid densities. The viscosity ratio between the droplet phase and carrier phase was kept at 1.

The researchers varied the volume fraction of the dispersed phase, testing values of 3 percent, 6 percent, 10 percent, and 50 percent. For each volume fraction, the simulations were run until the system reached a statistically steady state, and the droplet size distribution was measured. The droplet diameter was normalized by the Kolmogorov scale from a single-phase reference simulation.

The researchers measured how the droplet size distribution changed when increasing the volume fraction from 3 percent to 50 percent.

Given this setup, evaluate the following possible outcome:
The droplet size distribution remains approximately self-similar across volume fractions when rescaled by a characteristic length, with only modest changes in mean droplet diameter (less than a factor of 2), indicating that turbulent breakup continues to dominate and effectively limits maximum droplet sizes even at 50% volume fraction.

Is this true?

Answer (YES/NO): NO